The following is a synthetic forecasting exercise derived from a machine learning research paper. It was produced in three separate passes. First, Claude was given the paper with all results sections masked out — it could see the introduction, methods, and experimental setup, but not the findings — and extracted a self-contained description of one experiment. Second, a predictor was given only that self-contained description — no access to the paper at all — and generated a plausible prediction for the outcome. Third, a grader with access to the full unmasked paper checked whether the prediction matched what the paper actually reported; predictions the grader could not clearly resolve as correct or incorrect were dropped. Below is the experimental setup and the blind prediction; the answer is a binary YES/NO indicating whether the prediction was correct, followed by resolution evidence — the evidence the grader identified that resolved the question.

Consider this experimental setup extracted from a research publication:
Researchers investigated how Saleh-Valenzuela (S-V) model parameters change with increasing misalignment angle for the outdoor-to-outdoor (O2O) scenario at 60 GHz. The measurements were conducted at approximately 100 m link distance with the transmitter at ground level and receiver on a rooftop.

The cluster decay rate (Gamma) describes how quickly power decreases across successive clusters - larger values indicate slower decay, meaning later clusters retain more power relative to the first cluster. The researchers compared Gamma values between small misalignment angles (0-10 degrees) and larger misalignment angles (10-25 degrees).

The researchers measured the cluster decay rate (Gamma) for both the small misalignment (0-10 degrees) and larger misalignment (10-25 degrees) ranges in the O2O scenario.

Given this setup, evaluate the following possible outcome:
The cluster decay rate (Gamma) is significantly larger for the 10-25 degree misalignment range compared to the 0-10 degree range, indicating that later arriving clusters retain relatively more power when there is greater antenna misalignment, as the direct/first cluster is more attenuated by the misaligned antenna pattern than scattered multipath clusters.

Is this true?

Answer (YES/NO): YES